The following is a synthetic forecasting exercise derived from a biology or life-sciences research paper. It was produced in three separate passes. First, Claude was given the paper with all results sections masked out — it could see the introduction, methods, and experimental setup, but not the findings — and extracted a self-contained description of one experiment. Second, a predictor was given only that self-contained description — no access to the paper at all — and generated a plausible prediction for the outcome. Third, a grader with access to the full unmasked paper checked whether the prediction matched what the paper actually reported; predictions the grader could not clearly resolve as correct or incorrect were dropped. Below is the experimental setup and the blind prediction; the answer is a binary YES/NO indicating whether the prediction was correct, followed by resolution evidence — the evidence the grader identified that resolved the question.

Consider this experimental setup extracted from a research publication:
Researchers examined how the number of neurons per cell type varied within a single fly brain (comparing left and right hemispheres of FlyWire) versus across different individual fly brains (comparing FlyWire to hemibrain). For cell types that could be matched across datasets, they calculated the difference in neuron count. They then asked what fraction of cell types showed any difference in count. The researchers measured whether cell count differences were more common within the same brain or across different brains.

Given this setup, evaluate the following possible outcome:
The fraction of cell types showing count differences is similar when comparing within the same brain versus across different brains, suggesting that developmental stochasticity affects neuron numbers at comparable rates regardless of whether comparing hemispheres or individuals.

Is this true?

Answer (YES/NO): NO